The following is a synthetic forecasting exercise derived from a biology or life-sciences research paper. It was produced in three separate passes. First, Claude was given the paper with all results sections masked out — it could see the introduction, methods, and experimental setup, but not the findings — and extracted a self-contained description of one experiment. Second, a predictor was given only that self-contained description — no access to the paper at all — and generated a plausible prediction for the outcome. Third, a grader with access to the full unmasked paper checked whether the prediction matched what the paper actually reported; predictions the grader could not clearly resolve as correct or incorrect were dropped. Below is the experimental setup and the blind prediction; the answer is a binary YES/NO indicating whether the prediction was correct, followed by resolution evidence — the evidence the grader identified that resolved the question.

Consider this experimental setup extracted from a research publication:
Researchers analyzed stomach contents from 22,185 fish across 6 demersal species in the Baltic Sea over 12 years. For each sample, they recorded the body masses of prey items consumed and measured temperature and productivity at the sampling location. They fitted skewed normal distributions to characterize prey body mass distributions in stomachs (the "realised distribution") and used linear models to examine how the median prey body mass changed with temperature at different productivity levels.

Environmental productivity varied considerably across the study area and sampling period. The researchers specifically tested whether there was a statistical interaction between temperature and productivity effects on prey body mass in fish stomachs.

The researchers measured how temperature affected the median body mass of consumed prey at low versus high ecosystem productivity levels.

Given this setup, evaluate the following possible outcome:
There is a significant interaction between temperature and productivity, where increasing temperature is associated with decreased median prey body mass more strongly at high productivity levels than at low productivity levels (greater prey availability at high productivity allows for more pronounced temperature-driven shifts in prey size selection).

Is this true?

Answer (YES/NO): YES